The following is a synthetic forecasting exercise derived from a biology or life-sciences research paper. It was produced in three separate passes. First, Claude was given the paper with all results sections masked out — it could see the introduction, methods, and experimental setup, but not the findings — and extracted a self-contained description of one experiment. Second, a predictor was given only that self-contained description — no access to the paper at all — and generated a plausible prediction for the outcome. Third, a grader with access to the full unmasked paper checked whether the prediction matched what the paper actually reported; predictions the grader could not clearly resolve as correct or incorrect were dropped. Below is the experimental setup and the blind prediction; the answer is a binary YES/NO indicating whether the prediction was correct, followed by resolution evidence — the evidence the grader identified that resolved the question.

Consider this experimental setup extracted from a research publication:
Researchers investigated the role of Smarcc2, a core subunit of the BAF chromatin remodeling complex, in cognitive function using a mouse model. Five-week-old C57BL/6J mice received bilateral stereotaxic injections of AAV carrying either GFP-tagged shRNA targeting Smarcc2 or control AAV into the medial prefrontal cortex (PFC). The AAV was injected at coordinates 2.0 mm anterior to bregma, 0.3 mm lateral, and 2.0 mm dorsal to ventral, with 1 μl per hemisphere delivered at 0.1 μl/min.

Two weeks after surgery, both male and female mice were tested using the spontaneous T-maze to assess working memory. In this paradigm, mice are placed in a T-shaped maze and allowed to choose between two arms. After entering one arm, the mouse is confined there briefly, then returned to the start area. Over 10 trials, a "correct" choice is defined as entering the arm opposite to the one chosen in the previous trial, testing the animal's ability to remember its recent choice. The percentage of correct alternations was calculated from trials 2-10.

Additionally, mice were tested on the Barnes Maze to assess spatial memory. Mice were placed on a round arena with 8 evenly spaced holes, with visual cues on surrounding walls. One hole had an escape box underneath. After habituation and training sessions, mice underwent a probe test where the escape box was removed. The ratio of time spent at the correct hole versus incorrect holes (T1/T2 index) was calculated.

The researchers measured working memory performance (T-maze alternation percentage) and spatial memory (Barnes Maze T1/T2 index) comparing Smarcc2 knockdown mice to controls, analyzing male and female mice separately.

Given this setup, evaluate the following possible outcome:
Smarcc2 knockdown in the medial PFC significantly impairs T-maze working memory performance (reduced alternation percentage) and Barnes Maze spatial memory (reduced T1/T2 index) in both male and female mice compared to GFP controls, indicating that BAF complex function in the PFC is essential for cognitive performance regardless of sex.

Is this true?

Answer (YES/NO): NO